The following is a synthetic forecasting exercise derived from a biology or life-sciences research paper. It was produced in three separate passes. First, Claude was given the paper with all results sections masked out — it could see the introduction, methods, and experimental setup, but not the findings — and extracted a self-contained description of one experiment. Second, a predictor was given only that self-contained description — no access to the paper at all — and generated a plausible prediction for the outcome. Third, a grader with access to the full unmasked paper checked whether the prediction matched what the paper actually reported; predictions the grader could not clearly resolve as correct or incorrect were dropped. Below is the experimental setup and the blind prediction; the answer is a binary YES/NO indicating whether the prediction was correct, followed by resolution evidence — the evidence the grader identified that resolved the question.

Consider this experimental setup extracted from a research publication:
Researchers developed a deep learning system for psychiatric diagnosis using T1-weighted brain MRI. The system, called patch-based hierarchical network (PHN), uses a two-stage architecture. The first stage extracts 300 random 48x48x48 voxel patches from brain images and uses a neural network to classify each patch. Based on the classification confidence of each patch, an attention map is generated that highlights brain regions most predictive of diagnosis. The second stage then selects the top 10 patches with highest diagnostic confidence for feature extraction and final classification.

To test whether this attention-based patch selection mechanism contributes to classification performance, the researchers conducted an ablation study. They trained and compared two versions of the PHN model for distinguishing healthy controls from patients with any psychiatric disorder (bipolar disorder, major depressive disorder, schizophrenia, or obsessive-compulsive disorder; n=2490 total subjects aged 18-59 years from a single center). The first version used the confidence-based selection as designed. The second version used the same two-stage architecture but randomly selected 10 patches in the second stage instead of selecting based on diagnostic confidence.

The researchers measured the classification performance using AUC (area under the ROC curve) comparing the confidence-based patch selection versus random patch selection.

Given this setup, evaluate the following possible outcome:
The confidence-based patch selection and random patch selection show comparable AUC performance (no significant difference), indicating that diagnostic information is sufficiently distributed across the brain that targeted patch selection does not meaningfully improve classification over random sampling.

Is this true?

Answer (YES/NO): NO